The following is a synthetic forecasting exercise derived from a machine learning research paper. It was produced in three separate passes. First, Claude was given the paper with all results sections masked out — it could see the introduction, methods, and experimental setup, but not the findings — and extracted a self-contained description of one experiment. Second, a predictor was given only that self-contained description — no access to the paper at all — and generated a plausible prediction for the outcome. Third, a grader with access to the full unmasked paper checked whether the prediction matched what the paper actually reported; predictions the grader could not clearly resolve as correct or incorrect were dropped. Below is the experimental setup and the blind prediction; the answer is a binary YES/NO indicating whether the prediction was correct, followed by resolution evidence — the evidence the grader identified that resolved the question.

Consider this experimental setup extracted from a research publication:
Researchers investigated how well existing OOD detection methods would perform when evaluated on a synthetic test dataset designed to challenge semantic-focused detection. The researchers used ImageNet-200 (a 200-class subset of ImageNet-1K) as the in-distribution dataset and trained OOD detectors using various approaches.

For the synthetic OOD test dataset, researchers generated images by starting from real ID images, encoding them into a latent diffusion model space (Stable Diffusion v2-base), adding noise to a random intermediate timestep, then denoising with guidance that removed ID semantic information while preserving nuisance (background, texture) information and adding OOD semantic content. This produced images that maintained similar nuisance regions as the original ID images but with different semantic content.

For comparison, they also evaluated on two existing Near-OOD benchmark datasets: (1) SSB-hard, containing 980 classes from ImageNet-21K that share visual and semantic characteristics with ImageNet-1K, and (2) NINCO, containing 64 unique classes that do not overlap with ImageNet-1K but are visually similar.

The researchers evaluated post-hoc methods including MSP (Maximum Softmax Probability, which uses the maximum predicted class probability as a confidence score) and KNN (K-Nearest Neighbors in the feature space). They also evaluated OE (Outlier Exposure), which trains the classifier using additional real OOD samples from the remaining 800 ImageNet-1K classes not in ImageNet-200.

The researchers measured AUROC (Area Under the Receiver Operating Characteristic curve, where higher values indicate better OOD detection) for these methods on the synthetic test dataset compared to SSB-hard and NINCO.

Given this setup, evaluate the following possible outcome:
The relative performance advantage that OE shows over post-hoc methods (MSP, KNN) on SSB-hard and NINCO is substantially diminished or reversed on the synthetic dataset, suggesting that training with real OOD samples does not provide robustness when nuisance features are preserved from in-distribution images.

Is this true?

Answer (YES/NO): NO